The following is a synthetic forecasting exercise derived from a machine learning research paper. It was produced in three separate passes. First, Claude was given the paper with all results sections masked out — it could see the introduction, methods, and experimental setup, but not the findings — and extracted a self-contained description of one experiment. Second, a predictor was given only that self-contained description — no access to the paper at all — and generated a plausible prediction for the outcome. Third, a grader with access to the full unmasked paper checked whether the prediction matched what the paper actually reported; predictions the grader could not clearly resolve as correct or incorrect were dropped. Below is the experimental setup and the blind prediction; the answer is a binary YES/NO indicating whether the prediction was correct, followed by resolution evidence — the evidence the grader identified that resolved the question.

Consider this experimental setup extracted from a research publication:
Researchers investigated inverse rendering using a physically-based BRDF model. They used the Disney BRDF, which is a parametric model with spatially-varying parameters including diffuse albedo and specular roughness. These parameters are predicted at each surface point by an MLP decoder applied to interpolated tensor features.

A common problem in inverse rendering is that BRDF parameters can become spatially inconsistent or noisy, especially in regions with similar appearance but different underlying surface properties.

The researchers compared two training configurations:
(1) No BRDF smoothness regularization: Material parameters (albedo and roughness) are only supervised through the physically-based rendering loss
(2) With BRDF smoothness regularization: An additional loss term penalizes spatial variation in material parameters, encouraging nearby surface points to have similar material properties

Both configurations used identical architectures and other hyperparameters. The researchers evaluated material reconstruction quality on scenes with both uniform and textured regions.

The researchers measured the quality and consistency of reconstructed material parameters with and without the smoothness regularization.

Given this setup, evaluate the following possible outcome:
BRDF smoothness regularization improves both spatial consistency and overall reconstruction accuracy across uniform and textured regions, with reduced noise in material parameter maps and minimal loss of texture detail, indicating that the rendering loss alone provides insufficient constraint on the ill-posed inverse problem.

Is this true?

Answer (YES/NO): NO